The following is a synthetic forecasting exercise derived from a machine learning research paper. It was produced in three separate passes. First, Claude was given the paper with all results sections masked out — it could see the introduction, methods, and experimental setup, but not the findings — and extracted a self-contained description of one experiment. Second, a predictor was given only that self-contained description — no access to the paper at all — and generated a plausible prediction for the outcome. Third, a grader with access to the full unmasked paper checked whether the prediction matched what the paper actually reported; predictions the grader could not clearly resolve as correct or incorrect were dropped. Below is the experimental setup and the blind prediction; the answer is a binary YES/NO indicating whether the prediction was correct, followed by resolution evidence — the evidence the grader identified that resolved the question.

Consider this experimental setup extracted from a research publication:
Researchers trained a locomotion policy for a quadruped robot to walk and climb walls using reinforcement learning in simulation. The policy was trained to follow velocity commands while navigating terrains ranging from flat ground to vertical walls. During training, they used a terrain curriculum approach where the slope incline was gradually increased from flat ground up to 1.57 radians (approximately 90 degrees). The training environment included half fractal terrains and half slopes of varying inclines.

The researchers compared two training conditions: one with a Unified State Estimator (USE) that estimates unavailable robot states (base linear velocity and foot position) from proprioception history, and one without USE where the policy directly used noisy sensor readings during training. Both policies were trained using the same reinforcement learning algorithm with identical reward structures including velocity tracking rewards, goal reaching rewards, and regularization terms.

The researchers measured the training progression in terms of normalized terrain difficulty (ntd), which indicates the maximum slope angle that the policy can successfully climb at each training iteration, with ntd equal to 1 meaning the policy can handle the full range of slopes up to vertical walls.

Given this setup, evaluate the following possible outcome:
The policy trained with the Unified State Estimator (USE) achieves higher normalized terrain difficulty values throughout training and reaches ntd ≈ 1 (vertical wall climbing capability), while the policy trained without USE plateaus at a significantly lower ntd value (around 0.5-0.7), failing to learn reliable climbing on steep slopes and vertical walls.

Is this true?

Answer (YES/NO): NO